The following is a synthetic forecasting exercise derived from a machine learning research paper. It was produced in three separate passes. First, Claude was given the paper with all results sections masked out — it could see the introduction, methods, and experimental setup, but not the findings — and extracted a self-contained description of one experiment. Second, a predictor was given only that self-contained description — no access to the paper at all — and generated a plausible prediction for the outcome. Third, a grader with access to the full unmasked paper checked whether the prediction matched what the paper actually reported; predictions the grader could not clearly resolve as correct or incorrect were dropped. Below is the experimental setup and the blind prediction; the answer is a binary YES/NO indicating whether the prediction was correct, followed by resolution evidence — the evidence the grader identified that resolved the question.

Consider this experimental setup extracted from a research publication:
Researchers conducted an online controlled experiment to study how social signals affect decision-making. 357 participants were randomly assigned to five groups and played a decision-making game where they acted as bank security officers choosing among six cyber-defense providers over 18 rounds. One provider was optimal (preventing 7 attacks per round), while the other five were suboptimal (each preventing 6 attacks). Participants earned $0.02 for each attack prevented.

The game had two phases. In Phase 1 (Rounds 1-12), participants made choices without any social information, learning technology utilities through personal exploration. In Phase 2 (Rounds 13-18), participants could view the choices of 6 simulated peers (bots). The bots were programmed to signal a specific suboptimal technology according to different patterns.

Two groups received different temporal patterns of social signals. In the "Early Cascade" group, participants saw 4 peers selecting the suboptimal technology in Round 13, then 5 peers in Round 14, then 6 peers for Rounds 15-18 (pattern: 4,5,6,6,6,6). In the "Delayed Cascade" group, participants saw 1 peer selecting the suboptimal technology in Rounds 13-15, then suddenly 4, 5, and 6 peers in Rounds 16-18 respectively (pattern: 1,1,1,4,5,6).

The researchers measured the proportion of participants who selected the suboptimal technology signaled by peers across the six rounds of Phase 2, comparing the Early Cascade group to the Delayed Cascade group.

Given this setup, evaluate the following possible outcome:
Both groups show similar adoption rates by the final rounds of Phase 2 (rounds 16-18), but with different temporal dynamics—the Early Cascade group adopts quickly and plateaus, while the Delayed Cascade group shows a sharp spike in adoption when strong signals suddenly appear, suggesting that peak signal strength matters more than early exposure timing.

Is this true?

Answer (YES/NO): NO